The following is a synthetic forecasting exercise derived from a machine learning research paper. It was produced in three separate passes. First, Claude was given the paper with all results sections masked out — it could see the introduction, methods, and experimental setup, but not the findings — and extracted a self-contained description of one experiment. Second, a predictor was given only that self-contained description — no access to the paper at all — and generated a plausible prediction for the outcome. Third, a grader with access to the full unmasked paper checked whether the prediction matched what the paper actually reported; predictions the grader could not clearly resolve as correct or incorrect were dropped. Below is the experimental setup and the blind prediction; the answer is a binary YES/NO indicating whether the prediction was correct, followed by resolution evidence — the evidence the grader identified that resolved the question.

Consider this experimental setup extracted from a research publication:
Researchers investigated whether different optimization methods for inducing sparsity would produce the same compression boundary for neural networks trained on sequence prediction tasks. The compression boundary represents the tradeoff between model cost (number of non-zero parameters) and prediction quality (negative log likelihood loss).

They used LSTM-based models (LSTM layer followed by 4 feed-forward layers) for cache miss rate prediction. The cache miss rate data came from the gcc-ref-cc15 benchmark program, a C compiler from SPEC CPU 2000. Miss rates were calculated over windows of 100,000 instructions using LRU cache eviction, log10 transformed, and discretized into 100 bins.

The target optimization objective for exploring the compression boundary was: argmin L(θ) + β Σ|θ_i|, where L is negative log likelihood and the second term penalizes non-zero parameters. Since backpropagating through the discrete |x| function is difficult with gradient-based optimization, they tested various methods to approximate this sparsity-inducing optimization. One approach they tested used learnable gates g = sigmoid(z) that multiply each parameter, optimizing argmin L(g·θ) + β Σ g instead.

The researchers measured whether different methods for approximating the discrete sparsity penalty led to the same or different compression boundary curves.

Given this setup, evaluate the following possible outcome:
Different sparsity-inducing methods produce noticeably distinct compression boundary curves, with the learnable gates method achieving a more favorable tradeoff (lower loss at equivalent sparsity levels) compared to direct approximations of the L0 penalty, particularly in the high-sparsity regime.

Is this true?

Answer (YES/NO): NO